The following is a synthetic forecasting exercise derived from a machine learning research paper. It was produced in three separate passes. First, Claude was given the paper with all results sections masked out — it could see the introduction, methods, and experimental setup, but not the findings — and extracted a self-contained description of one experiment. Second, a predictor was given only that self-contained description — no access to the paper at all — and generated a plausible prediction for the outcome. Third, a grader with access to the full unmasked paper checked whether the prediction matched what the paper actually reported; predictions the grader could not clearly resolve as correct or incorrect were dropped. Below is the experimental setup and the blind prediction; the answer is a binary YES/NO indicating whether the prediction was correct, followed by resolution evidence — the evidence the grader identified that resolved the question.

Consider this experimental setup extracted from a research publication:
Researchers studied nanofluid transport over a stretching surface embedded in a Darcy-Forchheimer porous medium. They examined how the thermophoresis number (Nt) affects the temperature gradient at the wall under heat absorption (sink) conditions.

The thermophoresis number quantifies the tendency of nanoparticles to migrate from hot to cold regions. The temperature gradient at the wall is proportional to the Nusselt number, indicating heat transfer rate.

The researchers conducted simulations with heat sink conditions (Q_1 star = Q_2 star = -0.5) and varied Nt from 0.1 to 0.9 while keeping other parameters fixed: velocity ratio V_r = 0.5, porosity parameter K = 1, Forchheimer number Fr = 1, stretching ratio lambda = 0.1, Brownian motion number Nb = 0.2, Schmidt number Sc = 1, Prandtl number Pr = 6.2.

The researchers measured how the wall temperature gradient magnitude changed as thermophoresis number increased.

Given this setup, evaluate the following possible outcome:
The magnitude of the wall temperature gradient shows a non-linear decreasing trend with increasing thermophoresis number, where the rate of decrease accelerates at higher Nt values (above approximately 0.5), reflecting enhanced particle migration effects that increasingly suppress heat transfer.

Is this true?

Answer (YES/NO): NO